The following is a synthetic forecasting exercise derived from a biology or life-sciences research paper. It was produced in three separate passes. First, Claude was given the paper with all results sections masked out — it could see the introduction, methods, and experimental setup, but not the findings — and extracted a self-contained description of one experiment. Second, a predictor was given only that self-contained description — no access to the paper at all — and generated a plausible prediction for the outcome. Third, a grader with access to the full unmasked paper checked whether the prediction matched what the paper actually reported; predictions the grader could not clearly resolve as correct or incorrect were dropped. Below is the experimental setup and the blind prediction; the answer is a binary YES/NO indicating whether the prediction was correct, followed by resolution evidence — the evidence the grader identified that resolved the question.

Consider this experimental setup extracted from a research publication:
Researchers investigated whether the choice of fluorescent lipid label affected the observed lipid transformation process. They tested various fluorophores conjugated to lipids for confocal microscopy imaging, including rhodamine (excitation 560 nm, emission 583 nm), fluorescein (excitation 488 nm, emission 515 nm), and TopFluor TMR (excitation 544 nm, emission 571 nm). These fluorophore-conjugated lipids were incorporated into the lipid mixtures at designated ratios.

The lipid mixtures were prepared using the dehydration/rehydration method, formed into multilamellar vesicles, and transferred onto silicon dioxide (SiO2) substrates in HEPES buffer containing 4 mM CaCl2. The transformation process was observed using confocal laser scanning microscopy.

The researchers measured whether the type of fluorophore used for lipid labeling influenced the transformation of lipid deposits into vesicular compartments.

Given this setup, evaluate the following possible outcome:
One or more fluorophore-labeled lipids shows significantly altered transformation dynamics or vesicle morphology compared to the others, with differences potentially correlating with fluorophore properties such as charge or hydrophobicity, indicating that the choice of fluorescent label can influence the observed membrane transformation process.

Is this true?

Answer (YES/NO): NO